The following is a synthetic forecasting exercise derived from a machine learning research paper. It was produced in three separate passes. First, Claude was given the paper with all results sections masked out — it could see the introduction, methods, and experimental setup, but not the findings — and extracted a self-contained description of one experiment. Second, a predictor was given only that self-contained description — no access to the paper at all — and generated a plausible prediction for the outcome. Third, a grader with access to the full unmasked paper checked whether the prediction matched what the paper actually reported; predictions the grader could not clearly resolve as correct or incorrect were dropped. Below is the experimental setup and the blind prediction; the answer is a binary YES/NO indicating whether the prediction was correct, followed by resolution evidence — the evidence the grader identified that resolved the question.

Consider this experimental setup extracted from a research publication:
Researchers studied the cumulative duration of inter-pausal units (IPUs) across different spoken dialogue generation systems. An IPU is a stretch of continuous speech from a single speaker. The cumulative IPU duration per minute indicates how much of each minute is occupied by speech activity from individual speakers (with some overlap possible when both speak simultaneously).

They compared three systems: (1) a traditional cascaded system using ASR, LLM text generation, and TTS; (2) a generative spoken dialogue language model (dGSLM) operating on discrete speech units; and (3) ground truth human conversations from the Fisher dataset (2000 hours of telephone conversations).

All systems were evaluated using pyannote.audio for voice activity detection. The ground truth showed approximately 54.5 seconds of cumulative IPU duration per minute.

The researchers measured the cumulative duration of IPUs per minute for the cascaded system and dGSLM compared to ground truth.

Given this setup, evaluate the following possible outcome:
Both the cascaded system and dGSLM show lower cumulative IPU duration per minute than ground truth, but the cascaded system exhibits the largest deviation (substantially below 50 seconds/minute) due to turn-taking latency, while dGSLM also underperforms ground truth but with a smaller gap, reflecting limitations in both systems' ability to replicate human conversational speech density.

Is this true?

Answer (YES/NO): NO